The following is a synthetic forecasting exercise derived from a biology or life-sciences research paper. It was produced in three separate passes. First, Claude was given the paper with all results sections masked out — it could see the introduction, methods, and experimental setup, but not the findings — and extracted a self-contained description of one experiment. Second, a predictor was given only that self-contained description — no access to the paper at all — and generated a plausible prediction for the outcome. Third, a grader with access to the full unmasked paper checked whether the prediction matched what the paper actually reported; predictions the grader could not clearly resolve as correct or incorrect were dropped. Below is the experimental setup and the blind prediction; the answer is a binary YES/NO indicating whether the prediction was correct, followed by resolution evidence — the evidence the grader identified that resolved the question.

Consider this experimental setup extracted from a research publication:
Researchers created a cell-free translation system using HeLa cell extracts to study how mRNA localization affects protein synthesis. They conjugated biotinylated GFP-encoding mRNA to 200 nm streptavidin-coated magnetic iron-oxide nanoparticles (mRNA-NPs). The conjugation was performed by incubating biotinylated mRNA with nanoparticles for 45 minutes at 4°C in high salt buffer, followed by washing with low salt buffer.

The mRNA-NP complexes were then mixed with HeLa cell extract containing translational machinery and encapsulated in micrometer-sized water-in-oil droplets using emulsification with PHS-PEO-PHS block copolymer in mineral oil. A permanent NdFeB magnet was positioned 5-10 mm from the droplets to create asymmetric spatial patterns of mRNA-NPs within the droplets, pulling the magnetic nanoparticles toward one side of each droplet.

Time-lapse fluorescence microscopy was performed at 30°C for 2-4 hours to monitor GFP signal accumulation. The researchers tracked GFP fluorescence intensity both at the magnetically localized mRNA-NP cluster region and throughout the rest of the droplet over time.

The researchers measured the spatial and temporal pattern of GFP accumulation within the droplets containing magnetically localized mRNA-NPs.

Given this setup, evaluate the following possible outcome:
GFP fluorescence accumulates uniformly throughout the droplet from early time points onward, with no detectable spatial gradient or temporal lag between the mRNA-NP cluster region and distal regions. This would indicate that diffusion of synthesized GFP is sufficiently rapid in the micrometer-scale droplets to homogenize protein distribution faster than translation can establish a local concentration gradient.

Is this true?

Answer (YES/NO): YES